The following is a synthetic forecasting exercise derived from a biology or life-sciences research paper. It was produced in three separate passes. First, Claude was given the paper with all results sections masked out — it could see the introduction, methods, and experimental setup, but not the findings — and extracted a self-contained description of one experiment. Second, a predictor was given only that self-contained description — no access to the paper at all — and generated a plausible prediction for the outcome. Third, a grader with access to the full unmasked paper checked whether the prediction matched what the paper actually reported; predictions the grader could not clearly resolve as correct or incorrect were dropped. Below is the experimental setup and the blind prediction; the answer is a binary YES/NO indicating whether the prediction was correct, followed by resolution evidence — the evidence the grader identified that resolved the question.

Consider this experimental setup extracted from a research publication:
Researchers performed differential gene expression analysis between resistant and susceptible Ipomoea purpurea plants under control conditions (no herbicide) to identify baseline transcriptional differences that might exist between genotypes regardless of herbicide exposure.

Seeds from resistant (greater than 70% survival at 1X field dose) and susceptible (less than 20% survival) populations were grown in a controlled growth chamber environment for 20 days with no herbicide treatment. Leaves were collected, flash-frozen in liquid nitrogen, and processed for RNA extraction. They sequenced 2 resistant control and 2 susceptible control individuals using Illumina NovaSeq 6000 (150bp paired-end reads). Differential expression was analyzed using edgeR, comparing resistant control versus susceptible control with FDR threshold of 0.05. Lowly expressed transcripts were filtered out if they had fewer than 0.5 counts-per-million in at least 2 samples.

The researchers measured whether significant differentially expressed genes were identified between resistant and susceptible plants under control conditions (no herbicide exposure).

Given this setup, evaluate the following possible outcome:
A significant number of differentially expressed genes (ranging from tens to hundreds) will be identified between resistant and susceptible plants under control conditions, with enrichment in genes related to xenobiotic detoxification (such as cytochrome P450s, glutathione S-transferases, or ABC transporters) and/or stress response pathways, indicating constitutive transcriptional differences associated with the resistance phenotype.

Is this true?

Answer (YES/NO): YES